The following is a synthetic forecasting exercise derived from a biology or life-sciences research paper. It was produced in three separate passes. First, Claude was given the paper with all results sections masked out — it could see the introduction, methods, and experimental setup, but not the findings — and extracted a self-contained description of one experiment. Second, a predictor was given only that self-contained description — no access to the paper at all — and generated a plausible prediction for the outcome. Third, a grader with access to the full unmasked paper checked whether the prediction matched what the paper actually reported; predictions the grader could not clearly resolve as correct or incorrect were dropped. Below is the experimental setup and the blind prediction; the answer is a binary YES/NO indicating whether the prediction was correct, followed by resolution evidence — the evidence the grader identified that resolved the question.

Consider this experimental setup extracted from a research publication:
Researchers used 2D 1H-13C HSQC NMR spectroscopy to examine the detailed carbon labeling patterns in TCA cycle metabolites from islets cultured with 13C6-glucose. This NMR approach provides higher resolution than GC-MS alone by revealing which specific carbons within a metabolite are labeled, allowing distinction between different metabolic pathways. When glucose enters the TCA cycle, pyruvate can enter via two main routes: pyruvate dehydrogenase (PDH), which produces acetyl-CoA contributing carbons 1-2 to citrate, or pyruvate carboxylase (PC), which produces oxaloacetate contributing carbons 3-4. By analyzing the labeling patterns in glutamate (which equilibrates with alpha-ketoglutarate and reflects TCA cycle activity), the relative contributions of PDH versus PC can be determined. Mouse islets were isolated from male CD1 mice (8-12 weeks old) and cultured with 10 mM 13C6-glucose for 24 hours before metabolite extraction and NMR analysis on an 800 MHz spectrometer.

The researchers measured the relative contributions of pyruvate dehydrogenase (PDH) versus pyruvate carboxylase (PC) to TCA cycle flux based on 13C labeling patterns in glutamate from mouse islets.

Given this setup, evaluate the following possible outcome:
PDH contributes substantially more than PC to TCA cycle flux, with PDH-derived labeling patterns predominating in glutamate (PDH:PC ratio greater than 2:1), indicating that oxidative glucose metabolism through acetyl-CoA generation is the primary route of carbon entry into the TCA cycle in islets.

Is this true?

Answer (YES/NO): YES